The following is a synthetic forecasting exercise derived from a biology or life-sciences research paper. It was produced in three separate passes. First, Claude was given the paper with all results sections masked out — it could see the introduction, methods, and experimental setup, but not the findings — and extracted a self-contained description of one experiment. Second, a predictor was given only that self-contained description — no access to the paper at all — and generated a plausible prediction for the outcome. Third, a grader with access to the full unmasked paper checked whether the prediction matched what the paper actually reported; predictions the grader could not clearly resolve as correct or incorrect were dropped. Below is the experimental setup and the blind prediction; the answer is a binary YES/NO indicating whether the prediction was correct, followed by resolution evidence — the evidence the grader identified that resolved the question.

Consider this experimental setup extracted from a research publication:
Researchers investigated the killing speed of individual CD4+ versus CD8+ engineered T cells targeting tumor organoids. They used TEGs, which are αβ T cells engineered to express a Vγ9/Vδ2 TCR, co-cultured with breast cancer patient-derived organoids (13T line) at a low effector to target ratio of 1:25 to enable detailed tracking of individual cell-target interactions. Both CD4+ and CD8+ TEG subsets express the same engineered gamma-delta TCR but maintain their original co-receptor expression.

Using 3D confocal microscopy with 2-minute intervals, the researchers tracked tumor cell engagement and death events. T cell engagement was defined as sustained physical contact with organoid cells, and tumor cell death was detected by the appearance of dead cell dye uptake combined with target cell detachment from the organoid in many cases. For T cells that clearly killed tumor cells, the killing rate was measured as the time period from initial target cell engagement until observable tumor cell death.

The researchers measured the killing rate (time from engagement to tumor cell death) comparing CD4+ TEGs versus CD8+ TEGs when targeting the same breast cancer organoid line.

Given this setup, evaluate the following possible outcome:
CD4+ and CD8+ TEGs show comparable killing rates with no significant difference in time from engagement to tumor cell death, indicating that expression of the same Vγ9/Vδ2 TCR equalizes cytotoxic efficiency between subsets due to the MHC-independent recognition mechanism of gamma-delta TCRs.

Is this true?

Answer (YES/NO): NO